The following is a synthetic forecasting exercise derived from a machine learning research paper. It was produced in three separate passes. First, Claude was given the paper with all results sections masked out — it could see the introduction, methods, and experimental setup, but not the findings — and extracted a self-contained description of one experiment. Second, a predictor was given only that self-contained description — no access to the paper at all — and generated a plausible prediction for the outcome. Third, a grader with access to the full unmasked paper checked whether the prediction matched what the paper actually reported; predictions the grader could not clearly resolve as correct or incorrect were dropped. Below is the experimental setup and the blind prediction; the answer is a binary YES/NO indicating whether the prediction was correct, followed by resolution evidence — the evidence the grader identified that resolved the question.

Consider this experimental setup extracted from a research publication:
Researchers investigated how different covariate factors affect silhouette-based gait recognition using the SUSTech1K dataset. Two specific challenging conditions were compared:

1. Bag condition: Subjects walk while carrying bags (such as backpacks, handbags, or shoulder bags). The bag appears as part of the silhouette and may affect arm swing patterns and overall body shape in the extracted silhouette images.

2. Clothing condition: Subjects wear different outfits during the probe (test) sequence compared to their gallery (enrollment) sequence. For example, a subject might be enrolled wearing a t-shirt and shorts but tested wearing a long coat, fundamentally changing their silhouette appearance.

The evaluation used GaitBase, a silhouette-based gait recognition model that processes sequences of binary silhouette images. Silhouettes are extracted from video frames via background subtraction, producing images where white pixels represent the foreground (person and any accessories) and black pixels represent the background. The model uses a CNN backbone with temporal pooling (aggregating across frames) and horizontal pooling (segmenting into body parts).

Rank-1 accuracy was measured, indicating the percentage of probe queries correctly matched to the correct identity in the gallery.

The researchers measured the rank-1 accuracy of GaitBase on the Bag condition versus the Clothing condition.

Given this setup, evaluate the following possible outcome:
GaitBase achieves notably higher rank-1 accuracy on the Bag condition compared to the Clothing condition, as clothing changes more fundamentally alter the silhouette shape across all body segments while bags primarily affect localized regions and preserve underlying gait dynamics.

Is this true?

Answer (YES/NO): YES